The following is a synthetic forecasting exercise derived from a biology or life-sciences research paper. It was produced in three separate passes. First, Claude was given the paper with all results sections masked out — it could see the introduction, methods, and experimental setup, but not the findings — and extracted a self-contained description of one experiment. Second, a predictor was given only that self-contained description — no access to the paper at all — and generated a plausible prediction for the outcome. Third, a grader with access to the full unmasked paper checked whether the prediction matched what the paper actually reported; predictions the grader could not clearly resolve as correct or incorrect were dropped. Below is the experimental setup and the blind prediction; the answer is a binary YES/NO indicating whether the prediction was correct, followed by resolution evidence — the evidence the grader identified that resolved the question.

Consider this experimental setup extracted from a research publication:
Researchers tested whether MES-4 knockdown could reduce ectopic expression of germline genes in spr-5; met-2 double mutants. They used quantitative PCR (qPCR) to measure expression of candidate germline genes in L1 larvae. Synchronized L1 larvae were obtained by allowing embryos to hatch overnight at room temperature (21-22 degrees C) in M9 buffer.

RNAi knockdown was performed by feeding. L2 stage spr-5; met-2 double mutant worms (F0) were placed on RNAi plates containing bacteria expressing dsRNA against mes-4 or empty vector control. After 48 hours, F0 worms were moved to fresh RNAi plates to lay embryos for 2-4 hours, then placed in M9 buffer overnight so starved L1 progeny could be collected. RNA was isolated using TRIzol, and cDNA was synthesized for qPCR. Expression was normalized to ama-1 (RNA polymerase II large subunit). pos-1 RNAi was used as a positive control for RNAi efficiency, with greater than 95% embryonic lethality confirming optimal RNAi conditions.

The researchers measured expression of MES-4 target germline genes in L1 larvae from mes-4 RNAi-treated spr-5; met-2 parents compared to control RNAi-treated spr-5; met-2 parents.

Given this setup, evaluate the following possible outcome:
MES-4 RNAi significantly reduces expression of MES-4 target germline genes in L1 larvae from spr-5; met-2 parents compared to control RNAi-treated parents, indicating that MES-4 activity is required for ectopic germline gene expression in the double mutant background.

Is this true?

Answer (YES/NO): YES